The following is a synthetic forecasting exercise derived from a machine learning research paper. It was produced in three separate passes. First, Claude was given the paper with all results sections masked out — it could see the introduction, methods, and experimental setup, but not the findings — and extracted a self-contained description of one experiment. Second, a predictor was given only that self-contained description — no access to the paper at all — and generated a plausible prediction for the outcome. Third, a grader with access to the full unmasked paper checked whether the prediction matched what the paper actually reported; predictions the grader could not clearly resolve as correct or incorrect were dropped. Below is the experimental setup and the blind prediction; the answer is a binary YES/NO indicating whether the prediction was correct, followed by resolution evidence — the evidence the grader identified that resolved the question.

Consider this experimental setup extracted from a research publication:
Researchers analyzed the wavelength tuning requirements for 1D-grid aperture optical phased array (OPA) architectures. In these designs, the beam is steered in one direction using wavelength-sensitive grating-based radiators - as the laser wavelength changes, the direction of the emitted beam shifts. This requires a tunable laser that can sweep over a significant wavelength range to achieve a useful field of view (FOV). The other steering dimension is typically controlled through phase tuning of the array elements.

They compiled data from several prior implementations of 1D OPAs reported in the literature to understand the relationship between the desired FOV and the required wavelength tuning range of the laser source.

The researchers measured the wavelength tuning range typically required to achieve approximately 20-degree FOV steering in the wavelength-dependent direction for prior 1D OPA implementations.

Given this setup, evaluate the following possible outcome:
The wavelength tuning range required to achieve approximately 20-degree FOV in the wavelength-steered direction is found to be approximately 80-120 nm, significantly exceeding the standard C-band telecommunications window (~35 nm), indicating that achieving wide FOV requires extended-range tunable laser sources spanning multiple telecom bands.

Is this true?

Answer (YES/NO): YES